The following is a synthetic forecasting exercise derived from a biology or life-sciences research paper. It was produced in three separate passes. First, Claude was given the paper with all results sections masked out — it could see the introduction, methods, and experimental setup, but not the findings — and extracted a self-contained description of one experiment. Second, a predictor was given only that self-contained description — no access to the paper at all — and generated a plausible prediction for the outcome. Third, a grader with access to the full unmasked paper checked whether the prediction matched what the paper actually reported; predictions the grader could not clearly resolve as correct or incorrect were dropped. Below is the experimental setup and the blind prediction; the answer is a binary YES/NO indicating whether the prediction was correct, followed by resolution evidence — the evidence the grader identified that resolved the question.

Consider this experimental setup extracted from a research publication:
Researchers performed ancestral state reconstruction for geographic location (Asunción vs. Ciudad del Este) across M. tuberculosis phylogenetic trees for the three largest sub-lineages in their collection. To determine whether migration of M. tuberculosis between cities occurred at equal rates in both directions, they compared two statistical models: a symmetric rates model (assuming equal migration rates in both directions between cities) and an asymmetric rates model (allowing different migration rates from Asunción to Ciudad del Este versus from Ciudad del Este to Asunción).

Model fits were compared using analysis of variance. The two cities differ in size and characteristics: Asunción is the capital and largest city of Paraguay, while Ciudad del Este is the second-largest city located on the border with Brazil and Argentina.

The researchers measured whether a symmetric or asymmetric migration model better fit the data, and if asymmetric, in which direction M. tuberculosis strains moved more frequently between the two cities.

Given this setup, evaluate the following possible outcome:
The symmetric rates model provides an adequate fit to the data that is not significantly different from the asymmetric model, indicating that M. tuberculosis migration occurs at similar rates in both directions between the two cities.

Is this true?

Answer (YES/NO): NO